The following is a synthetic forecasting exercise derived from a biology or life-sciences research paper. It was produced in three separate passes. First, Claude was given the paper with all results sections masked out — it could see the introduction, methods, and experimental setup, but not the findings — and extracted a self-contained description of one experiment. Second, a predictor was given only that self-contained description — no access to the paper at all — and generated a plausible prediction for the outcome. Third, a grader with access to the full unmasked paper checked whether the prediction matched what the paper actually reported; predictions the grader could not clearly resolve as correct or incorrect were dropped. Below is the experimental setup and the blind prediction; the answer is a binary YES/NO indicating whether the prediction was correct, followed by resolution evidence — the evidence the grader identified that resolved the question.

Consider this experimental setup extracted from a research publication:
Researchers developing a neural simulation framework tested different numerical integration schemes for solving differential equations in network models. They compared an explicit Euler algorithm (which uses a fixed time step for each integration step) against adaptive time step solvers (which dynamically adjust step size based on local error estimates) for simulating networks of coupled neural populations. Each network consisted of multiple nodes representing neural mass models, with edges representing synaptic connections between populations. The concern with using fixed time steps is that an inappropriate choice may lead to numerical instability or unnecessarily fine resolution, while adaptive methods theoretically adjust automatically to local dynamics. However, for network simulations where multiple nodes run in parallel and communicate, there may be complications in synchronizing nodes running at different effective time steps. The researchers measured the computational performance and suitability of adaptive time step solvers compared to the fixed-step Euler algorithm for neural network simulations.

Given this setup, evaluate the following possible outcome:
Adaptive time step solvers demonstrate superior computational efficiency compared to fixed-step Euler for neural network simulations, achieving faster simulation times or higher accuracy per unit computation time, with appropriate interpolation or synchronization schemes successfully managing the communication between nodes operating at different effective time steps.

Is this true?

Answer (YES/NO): NO